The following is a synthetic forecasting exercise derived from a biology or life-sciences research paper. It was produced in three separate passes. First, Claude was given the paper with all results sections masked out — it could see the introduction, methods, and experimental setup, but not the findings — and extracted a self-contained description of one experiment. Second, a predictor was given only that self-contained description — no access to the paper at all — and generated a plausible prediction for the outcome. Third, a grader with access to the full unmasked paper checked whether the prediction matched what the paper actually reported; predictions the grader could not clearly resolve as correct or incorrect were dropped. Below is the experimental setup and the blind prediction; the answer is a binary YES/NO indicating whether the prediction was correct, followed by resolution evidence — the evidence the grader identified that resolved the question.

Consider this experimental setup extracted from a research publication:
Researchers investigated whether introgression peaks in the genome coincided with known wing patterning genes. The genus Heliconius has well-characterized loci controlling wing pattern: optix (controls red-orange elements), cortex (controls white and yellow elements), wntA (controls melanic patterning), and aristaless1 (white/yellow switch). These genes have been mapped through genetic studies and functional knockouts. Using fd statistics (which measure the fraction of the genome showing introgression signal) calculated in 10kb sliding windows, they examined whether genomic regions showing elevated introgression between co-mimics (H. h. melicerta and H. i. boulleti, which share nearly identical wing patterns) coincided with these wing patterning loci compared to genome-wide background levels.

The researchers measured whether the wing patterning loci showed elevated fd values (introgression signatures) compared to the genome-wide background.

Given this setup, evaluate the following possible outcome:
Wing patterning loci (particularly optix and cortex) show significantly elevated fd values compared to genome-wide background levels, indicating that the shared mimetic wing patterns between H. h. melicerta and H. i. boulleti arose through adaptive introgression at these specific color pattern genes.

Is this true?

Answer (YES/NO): NO